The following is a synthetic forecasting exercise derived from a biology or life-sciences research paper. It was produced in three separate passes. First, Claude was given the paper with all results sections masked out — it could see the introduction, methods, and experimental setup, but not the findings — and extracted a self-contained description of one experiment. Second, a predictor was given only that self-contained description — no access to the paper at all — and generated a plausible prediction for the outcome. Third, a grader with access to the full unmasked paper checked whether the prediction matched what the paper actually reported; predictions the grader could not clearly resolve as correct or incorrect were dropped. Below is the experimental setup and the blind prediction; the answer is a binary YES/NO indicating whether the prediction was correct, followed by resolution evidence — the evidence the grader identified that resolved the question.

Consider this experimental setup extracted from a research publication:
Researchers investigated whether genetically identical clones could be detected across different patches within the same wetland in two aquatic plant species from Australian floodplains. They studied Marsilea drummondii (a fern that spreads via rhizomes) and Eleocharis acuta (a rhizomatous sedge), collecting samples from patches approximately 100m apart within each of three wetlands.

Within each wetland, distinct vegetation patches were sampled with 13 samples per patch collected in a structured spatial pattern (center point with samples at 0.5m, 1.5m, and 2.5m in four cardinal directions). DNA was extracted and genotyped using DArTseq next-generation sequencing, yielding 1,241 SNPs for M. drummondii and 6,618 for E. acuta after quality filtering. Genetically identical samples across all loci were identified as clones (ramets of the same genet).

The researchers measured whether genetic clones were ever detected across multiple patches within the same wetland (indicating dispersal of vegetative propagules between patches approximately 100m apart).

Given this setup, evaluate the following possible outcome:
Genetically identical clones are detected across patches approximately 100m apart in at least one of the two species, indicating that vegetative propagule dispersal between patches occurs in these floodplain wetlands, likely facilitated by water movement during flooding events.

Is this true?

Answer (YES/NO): YES